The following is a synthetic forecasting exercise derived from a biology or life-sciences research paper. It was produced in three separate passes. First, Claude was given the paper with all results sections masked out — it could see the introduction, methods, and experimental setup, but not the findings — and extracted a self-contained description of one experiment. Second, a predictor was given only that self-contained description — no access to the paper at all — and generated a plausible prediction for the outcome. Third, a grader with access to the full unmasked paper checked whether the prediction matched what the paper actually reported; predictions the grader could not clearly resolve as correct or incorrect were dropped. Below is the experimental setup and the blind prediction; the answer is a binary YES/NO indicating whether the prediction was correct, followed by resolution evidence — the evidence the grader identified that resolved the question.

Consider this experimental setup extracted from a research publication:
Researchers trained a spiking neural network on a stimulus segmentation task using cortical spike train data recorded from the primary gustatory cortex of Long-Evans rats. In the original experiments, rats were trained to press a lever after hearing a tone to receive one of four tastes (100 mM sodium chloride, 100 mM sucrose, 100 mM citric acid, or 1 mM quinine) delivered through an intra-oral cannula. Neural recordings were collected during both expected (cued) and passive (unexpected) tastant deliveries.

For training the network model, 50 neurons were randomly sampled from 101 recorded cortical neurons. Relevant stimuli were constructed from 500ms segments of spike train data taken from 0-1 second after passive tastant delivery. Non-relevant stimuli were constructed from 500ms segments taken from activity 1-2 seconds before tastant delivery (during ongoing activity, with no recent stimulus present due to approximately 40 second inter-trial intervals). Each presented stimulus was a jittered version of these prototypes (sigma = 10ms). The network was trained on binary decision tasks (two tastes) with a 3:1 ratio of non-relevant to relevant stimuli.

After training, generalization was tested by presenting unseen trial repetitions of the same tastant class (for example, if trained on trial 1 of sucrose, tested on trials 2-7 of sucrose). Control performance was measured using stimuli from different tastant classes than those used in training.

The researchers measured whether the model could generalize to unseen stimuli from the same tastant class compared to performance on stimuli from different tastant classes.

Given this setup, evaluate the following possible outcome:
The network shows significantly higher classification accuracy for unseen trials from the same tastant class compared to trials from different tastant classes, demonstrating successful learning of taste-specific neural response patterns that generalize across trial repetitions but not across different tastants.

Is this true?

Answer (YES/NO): YES